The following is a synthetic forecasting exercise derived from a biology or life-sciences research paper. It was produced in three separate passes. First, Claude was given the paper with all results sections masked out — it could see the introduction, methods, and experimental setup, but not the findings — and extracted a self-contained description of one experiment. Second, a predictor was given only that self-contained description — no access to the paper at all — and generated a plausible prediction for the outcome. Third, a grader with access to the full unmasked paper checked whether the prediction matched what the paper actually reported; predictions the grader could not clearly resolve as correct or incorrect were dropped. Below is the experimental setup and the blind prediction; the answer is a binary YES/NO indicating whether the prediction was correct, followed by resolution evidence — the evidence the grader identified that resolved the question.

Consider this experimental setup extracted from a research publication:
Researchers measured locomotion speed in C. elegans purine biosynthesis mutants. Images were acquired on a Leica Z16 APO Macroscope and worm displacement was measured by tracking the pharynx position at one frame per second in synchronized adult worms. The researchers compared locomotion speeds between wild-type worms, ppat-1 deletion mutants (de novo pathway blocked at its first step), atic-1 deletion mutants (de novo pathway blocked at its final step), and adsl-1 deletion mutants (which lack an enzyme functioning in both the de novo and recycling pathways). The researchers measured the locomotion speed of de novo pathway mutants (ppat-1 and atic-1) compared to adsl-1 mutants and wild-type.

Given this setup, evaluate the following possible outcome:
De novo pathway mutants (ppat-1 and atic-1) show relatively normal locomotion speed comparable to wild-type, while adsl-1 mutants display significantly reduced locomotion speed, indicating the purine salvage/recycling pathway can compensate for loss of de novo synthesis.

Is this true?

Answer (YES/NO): NO